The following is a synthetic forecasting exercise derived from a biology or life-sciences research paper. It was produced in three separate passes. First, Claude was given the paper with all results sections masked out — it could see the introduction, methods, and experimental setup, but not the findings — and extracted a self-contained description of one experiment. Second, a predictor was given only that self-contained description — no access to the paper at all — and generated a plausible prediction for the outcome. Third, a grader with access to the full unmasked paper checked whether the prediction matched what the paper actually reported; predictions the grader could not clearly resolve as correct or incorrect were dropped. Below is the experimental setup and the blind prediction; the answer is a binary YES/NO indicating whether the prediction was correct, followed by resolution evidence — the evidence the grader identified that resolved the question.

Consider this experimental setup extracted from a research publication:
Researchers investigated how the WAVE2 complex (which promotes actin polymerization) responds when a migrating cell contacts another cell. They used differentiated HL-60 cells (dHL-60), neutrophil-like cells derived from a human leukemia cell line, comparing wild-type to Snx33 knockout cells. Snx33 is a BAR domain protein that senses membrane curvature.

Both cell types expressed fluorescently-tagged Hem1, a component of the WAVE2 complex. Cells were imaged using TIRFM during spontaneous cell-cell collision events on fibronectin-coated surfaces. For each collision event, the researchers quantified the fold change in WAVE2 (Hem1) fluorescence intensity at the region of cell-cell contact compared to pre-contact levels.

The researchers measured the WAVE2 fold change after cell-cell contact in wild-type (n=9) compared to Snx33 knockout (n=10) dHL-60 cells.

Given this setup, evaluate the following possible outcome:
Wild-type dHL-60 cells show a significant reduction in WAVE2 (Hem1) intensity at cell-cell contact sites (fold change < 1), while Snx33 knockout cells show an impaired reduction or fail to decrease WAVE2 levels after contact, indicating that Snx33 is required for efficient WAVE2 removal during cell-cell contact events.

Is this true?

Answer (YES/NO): YES